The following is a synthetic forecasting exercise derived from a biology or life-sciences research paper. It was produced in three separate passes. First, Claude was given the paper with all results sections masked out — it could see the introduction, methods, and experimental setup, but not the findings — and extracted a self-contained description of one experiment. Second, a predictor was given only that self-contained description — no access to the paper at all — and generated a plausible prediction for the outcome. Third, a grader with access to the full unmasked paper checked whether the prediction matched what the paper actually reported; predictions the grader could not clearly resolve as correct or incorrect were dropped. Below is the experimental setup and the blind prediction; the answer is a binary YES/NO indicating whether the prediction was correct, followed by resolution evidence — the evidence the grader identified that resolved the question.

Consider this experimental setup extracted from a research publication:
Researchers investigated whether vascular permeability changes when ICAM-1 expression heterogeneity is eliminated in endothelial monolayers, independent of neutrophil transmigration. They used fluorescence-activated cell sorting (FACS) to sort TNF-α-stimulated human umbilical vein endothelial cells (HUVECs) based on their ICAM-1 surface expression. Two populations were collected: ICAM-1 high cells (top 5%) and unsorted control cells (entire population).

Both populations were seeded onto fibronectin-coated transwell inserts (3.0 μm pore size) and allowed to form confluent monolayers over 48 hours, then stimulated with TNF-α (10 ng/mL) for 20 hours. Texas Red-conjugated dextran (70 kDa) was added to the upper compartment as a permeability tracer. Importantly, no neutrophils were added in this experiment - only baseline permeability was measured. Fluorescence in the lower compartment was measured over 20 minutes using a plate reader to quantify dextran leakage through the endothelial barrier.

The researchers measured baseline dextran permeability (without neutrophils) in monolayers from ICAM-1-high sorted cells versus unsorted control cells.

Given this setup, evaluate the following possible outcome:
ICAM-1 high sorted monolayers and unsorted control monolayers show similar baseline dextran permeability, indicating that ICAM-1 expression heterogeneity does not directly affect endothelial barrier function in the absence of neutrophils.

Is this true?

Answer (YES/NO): YES